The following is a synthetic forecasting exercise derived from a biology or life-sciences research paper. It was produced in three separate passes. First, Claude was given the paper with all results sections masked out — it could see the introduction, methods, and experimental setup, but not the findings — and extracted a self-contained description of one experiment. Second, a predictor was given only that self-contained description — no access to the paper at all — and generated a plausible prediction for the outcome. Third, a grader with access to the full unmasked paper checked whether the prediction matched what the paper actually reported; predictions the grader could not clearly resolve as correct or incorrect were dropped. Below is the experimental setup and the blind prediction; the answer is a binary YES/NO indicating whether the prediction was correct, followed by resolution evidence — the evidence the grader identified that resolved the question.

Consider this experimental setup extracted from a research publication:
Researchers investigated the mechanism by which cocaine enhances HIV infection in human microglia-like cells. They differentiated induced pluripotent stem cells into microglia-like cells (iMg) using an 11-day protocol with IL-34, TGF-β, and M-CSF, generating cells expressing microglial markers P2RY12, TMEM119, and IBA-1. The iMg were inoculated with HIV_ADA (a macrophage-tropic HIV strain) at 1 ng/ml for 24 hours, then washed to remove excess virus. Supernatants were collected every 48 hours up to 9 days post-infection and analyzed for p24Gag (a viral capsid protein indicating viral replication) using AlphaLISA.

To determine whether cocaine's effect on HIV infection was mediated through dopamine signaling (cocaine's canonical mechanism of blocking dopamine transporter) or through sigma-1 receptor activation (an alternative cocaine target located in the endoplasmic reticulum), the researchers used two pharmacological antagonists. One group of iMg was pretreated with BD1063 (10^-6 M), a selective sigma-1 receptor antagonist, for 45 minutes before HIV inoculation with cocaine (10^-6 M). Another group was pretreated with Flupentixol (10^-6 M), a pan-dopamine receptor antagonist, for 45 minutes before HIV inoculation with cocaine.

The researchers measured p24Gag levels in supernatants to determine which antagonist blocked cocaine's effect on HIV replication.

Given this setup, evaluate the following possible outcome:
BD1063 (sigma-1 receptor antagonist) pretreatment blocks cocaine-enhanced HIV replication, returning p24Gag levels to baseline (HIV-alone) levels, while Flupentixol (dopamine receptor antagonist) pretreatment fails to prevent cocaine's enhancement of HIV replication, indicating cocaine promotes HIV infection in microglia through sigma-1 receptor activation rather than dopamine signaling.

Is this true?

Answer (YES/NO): YES